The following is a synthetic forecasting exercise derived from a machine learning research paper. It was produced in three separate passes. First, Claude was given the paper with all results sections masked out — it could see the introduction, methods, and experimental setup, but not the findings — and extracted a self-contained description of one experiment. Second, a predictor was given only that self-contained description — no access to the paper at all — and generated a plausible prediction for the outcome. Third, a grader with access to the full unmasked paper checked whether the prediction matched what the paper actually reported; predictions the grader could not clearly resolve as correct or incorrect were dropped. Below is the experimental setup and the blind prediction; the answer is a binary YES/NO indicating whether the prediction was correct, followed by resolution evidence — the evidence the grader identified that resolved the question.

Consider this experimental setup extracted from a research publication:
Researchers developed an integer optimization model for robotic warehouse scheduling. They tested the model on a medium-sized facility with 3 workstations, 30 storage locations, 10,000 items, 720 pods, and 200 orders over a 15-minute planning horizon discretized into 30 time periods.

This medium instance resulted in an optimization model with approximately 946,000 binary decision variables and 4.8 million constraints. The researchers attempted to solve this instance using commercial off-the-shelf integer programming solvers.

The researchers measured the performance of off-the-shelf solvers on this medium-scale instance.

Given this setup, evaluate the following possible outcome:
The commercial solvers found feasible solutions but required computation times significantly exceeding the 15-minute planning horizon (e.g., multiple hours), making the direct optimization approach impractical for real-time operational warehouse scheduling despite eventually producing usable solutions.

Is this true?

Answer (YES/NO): NO